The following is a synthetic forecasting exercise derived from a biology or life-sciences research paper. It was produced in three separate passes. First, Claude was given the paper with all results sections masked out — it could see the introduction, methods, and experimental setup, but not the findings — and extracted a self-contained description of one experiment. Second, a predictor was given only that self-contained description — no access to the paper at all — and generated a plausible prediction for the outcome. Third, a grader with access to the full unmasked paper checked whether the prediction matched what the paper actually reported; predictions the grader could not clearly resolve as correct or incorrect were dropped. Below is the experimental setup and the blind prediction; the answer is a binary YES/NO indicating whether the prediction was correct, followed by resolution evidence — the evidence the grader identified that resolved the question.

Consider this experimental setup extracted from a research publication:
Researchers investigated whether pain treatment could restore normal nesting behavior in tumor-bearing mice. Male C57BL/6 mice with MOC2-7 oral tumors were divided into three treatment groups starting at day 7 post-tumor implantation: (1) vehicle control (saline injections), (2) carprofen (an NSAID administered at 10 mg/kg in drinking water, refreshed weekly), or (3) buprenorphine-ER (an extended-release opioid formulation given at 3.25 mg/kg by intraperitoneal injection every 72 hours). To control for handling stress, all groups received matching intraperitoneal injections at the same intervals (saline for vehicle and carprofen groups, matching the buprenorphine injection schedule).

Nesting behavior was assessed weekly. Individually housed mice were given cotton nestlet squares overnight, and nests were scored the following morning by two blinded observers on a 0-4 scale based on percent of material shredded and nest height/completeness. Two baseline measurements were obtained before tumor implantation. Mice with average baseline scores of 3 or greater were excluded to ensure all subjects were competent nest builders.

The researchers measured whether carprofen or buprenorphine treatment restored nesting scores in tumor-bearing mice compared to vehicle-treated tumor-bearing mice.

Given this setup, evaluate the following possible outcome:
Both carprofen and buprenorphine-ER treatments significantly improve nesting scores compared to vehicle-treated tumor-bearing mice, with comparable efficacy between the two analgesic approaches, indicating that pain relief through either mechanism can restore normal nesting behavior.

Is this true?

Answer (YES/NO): YES